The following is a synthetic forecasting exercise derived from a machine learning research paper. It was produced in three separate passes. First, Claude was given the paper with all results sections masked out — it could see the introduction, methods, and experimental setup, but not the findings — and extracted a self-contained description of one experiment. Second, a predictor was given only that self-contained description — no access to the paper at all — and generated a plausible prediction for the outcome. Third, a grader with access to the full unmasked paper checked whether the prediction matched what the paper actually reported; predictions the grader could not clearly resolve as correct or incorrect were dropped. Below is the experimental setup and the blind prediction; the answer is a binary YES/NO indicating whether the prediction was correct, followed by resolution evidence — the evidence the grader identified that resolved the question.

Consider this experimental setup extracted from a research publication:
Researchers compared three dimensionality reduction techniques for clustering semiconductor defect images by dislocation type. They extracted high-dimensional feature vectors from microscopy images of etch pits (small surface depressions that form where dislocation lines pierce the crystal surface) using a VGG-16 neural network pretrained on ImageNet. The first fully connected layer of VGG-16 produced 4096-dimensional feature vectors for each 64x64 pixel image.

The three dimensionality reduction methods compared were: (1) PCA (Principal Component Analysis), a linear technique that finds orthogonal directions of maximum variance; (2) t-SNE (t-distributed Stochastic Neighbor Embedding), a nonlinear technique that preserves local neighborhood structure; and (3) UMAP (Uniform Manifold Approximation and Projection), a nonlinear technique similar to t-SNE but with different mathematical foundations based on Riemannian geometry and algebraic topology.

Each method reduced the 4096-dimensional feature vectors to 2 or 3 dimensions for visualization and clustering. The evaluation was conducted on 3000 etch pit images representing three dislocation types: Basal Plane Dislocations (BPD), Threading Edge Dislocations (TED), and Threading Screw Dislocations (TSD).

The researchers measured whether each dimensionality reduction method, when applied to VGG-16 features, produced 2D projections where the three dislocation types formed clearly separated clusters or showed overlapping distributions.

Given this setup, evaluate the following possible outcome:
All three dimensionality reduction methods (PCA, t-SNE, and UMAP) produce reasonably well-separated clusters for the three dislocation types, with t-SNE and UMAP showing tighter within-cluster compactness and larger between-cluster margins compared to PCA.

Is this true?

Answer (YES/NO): NO